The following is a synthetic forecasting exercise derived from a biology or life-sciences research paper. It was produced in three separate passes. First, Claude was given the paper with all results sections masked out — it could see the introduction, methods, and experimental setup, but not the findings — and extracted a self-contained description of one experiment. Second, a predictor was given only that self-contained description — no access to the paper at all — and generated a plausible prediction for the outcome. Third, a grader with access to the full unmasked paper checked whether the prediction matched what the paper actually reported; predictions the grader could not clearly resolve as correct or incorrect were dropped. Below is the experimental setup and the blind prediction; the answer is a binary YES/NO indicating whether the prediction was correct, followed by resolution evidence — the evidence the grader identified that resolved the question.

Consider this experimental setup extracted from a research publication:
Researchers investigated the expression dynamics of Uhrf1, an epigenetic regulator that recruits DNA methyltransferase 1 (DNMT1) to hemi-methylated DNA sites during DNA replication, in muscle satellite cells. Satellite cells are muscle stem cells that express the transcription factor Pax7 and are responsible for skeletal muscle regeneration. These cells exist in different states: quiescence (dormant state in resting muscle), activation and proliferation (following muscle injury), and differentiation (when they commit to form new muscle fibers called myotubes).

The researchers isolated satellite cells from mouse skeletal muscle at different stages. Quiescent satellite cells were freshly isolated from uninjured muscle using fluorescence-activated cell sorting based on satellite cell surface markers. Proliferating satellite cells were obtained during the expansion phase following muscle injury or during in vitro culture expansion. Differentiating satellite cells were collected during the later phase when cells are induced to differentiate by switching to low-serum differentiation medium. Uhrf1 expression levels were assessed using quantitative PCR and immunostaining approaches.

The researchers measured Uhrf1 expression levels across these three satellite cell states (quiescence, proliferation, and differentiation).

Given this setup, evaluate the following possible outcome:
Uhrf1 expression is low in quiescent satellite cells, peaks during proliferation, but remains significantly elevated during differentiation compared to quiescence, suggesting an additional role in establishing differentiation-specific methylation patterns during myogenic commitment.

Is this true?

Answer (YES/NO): NO